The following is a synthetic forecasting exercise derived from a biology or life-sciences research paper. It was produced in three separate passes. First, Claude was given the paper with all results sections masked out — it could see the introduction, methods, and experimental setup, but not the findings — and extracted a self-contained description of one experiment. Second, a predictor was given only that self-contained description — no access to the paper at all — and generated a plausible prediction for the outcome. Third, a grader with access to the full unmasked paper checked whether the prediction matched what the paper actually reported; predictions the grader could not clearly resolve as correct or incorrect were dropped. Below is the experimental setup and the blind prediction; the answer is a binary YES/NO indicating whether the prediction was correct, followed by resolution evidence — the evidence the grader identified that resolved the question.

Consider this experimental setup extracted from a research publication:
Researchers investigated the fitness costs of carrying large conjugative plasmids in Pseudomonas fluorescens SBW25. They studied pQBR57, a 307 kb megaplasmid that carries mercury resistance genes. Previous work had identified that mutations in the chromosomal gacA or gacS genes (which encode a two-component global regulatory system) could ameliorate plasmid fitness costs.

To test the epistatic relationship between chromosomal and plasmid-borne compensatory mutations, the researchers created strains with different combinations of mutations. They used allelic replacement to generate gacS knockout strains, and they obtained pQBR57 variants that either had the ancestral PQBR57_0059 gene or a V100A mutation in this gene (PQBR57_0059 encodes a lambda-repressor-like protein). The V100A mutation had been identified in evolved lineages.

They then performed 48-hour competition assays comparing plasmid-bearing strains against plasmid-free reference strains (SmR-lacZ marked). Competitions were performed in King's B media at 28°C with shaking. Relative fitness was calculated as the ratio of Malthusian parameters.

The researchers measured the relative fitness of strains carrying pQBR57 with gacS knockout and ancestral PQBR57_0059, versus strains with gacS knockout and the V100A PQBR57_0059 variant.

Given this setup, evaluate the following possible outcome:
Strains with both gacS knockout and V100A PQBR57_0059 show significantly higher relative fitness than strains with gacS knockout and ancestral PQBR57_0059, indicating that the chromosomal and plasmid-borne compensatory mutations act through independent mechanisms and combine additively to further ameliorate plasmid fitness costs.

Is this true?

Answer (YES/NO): NO